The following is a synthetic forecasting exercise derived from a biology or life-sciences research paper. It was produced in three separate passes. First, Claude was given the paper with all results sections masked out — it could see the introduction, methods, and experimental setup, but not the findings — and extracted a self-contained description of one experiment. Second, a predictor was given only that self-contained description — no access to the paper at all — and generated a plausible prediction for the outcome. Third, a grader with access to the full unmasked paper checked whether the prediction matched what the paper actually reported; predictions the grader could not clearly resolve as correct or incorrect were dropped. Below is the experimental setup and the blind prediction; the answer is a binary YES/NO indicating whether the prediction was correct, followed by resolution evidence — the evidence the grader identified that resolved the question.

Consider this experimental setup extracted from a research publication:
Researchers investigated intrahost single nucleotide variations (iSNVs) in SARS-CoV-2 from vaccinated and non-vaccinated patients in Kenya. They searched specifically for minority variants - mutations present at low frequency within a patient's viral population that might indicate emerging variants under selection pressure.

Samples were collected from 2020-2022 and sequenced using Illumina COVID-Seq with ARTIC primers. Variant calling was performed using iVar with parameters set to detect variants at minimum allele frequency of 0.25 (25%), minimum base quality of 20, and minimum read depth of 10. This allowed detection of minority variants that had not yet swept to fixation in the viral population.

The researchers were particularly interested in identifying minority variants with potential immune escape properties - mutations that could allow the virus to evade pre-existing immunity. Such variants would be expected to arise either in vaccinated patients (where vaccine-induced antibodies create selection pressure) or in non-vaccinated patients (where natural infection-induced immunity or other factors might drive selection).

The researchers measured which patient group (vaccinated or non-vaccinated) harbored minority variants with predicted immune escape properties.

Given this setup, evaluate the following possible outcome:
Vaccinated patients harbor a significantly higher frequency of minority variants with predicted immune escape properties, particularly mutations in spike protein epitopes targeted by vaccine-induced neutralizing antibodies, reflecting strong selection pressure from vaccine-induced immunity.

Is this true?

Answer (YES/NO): NO